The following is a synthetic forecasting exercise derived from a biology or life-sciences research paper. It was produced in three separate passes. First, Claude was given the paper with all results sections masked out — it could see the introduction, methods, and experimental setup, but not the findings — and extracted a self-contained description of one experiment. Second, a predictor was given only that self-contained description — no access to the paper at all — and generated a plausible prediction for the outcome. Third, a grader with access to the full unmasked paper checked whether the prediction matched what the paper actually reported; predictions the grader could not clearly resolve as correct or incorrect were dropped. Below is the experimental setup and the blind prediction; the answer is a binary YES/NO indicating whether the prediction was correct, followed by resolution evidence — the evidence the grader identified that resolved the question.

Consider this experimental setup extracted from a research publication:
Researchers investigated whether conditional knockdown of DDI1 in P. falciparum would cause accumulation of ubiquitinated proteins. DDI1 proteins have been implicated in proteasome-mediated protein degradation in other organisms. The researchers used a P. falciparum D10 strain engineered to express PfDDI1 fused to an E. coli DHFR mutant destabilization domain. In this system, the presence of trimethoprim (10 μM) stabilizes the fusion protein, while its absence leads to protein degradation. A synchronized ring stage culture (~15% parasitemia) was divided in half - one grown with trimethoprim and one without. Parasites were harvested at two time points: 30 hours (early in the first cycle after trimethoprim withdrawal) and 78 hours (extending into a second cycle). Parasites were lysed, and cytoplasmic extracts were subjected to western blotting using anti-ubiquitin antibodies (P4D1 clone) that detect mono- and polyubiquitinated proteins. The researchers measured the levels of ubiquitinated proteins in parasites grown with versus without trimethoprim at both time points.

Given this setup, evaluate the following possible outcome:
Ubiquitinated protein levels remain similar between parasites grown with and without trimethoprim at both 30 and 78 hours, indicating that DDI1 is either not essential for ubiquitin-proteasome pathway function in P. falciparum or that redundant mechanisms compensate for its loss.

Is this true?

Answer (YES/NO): NO